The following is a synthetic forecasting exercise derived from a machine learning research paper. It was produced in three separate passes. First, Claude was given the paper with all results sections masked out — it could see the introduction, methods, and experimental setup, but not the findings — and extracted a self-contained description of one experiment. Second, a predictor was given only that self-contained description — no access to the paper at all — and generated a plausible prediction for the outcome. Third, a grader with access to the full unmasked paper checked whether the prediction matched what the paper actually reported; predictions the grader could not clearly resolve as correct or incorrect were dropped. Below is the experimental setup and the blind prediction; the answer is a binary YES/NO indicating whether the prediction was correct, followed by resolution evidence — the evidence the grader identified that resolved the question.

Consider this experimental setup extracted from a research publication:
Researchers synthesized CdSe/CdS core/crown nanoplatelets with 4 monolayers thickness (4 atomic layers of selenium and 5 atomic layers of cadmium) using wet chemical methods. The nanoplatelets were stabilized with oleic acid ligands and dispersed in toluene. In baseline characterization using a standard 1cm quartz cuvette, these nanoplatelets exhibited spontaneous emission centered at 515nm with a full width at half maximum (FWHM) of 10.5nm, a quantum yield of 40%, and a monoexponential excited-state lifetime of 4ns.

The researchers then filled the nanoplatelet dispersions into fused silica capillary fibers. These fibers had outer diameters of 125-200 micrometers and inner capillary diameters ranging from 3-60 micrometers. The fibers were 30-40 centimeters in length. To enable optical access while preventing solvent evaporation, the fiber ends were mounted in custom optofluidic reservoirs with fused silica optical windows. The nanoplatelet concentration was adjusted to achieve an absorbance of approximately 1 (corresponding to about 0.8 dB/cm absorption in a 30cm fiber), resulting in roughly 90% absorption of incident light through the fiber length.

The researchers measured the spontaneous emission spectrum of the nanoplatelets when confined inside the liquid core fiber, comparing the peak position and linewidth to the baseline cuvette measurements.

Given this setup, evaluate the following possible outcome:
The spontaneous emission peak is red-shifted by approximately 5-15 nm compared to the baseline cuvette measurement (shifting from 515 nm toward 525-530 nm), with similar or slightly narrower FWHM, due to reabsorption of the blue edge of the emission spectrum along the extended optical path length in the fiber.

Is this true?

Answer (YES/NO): NO